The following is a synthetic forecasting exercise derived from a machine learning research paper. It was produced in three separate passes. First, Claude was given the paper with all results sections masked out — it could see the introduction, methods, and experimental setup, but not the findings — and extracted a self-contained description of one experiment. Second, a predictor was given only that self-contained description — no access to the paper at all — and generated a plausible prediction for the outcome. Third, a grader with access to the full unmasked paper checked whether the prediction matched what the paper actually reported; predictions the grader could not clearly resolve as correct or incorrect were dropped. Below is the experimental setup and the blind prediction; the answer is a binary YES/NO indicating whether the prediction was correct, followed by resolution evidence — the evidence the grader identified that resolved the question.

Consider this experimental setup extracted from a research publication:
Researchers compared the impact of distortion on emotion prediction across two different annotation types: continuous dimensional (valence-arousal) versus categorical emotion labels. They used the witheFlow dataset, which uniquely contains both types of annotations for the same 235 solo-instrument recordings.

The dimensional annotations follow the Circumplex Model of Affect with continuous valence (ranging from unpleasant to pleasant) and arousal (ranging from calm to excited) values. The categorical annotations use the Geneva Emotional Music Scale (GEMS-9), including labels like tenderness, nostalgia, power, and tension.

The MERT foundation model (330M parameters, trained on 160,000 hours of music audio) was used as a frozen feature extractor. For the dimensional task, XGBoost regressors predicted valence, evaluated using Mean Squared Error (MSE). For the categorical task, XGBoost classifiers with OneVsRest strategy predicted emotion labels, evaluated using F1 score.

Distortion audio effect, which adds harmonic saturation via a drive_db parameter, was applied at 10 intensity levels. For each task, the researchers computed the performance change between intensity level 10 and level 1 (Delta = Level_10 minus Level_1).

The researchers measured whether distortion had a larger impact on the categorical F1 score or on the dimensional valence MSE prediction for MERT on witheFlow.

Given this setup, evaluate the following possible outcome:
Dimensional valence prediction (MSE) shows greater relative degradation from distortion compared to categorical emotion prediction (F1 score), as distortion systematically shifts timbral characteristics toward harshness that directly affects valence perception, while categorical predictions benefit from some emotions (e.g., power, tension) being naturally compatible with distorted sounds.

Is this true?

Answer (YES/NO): NO